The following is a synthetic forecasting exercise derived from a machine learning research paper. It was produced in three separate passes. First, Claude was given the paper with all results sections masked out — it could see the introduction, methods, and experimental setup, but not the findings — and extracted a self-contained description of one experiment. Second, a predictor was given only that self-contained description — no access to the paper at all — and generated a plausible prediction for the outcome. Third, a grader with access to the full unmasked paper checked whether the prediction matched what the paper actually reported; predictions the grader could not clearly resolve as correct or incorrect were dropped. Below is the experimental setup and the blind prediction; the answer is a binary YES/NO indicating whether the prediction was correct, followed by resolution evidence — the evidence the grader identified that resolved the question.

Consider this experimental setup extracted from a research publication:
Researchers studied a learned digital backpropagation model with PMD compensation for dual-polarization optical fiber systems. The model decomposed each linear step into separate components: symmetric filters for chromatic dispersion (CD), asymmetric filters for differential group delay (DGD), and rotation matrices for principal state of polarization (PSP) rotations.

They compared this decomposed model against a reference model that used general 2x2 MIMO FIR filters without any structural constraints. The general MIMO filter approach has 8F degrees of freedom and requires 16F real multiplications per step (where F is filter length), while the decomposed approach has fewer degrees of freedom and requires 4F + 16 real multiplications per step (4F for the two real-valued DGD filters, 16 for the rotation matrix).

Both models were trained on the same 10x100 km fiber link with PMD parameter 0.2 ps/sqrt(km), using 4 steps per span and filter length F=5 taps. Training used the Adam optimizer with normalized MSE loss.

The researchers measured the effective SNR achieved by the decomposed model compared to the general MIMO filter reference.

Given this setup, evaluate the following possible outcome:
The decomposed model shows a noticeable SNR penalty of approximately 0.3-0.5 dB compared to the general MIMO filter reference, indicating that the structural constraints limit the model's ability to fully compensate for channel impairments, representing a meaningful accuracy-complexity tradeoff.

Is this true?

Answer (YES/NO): NO